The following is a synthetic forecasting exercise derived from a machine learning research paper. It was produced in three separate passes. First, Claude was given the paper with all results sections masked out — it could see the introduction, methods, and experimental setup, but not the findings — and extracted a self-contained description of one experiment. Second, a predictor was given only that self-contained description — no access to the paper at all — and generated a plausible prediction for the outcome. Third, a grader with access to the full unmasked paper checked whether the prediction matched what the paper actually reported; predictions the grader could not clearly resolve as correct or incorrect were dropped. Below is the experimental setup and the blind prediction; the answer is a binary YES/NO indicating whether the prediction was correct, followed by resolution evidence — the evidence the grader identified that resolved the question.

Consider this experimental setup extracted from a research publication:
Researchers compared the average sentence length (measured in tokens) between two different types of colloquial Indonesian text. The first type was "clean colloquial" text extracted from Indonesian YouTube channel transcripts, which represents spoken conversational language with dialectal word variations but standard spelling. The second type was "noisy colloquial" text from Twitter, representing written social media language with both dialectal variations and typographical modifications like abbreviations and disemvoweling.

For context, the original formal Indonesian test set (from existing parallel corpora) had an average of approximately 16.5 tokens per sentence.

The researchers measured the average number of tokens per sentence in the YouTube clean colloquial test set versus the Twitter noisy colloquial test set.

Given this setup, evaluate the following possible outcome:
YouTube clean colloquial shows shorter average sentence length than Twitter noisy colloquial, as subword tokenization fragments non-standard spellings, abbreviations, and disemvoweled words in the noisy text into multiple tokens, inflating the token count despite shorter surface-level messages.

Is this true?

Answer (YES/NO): YES